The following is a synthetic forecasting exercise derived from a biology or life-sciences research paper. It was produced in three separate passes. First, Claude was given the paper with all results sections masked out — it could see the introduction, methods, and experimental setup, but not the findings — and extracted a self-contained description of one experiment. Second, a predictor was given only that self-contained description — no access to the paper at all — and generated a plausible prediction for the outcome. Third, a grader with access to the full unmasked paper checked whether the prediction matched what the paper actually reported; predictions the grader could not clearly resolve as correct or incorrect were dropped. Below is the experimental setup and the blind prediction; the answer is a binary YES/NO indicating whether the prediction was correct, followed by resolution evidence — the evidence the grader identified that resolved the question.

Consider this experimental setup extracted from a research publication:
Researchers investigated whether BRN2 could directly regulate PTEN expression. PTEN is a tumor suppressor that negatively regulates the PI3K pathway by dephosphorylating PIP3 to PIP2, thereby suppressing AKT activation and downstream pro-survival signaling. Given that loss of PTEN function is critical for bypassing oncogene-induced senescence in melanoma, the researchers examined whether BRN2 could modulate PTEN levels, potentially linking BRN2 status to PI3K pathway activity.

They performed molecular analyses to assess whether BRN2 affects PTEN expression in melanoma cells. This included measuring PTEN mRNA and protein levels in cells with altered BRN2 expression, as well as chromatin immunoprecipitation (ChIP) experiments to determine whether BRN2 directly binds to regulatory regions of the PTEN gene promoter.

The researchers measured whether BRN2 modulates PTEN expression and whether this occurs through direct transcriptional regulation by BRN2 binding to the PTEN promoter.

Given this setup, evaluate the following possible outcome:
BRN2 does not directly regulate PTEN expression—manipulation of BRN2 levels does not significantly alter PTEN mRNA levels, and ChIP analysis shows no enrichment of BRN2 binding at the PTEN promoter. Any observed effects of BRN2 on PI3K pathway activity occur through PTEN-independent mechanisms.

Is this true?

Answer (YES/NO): NO